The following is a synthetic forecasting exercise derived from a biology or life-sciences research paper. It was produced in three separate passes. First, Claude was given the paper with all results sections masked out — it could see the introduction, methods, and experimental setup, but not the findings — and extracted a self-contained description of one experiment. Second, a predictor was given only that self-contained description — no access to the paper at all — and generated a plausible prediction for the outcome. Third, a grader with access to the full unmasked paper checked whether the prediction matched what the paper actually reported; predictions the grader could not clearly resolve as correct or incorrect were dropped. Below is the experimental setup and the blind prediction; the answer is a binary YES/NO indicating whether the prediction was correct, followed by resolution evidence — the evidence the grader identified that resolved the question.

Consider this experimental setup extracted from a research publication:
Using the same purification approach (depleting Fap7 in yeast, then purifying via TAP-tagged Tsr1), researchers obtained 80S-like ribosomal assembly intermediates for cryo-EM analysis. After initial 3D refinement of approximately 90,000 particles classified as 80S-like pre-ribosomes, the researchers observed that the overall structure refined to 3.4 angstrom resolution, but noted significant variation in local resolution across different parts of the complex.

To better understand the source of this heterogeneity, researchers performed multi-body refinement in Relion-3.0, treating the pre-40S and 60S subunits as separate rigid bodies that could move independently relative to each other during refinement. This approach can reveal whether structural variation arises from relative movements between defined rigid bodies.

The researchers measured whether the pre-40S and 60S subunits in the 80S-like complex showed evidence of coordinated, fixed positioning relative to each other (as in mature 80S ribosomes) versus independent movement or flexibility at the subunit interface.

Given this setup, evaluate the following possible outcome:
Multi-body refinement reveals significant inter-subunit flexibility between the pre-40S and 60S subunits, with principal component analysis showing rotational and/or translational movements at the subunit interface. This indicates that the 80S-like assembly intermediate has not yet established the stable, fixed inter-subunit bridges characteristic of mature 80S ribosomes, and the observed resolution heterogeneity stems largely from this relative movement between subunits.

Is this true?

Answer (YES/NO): YES